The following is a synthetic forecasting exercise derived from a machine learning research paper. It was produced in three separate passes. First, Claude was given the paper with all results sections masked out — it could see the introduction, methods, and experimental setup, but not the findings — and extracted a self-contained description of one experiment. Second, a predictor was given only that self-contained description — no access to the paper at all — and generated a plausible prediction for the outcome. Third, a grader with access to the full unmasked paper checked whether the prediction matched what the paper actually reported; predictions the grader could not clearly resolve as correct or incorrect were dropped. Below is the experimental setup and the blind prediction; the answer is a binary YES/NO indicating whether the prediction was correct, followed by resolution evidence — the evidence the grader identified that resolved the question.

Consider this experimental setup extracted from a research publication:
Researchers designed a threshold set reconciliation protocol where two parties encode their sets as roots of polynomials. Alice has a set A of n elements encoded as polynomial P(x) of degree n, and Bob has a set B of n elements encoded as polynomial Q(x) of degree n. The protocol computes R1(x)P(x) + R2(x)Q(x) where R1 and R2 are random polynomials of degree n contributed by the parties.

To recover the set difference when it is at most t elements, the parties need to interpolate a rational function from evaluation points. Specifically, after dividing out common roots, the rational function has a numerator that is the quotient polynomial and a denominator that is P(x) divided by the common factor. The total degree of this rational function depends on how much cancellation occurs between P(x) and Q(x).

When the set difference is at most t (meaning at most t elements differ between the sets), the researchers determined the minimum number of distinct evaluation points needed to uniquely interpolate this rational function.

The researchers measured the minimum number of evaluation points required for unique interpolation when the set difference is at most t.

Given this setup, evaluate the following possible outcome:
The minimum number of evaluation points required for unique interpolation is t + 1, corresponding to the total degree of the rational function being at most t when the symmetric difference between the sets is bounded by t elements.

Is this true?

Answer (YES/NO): NO